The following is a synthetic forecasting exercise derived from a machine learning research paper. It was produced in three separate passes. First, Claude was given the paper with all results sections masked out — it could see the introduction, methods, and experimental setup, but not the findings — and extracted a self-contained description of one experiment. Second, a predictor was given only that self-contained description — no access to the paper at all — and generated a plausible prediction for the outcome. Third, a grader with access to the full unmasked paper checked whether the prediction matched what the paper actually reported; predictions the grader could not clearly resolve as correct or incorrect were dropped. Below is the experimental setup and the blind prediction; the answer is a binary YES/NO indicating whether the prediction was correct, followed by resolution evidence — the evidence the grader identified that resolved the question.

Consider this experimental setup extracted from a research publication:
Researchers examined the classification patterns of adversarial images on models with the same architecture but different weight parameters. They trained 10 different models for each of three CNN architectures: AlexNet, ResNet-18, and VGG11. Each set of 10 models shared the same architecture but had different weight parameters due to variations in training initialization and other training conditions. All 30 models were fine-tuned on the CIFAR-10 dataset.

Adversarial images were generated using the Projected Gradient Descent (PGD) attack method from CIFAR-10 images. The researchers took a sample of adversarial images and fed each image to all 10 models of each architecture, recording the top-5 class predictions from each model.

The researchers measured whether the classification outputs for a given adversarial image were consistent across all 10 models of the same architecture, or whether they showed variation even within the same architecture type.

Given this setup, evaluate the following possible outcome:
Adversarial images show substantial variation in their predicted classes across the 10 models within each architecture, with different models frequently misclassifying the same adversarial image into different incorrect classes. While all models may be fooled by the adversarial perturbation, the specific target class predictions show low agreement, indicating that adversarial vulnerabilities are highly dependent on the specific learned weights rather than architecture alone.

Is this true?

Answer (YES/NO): YES